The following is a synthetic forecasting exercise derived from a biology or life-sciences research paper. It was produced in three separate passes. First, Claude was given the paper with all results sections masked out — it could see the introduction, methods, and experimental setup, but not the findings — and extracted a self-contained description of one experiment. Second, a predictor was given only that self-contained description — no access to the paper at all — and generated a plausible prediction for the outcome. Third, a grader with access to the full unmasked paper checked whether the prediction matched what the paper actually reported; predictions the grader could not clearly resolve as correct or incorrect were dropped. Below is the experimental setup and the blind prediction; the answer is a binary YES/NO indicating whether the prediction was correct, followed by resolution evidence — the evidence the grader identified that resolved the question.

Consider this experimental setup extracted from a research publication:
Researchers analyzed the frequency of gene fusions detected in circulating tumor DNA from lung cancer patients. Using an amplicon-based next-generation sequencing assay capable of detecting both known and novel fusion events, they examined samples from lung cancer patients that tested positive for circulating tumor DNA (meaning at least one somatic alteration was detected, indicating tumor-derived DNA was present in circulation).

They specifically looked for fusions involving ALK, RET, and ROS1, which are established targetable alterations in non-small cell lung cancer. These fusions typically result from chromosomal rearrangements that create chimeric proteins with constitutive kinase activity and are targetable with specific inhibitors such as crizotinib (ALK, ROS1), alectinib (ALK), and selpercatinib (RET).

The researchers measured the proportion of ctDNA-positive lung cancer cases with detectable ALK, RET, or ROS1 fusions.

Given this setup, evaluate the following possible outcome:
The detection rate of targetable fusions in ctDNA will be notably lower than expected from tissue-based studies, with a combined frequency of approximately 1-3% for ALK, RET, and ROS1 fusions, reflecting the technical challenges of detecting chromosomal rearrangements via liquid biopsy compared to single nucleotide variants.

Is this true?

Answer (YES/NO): YES